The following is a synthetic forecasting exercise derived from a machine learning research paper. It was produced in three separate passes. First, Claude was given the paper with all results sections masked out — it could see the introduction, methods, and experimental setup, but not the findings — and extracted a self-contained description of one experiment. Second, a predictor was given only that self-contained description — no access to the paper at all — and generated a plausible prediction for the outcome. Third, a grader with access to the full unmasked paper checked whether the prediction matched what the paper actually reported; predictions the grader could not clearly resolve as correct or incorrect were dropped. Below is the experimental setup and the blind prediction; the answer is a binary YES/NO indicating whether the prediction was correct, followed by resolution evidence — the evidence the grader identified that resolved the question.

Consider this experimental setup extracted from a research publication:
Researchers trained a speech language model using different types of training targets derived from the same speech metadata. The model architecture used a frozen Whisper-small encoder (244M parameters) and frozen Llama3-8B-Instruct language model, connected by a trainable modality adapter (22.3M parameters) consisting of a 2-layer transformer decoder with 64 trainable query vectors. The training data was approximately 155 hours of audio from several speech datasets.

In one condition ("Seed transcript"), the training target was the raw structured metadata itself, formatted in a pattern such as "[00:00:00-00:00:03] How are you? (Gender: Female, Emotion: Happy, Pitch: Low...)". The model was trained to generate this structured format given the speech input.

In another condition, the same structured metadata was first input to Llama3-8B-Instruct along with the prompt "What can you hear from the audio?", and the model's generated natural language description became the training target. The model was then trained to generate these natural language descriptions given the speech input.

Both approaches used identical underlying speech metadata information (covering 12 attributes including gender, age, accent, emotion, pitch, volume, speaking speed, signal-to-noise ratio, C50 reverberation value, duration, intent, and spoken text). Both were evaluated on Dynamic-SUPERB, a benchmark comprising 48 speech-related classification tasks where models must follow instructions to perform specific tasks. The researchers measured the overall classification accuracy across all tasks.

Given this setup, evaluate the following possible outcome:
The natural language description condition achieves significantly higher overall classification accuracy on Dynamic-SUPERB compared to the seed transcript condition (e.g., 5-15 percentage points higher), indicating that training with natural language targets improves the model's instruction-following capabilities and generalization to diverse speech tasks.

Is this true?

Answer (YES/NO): YES